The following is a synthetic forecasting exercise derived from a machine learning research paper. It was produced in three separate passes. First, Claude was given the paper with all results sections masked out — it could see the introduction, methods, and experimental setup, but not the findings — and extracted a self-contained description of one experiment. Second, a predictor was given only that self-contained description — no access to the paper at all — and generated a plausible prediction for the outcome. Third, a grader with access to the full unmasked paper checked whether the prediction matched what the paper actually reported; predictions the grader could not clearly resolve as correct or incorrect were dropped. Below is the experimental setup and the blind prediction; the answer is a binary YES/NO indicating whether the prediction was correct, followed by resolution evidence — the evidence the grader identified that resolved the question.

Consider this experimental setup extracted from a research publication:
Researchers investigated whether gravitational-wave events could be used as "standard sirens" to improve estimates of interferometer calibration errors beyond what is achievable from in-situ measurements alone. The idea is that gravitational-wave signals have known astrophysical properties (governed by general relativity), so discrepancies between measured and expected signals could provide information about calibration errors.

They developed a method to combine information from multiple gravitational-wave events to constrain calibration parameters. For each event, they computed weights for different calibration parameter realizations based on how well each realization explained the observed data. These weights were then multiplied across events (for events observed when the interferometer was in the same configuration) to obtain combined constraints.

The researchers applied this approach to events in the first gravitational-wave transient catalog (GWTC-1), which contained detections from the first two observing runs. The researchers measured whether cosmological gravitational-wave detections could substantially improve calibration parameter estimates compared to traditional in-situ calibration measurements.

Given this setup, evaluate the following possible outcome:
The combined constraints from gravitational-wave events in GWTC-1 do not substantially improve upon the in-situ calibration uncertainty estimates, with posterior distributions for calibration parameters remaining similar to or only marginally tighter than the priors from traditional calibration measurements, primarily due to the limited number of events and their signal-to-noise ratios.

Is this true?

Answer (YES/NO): YES